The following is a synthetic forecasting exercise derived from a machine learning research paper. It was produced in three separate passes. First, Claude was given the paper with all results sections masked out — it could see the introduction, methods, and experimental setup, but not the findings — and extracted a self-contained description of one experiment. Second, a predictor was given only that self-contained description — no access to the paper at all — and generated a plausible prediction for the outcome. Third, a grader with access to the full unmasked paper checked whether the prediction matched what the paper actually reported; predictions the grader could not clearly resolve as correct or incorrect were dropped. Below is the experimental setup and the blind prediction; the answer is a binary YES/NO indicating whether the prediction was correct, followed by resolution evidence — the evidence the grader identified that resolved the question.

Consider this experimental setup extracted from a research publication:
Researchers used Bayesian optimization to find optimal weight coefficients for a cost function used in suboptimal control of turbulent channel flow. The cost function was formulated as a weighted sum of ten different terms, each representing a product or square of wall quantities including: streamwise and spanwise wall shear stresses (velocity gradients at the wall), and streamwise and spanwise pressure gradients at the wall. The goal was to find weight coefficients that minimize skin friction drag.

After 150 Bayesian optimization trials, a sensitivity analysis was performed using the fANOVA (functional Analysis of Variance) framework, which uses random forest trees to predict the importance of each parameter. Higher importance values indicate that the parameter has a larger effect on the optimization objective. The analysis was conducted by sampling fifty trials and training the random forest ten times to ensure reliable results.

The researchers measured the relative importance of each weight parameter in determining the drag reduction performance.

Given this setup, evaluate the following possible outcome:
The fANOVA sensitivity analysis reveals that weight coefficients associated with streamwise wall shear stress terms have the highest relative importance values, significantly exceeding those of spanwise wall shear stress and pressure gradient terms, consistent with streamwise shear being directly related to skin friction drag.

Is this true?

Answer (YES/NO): NO